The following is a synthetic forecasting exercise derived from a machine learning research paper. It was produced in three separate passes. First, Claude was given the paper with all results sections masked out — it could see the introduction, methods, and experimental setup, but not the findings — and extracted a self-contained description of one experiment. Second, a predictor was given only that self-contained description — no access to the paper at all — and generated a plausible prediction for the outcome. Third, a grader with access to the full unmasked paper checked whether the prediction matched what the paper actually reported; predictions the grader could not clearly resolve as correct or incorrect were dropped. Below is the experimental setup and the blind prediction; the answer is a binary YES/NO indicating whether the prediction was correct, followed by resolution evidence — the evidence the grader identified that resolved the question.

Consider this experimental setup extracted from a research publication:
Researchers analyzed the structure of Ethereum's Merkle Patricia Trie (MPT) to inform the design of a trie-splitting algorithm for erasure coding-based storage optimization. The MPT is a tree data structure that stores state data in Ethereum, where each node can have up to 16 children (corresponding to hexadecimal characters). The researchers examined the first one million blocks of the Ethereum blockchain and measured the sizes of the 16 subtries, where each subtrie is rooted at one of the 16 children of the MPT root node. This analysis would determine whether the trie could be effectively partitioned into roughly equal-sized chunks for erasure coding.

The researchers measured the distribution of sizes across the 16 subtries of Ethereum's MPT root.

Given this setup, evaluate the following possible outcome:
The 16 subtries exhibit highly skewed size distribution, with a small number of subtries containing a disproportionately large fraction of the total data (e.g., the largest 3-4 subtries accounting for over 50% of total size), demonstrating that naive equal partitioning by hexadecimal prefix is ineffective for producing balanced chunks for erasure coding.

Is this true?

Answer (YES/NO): NO